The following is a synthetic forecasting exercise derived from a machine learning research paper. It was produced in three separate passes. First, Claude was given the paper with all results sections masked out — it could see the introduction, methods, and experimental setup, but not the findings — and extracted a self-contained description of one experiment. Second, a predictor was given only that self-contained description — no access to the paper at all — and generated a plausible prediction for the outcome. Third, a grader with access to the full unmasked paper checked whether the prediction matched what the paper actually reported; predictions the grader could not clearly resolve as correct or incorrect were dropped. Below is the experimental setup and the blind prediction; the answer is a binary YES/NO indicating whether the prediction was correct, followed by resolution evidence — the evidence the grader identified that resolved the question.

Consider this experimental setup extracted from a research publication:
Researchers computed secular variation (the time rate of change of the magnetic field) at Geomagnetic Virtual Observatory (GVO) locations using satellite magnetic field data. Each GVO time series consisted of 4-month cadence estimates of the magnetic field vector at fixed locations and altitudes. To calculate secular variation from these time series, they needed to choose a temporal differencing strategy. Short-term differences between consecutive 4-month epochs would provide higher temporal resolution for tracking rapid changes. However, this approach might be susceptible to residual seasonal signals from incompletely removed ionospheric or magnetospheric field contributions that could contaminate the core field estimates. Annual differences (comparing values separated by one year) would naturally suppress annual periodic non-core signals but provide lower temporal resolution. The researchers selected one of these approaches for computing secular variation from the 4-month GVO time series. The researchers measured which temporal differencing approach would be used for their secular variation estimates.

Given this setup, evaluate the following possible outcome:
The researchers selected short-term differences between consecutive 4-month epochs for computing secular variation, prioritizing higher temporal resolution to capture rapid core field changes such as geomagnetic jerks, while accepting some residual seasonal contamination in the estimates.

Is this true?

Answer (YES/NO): NO